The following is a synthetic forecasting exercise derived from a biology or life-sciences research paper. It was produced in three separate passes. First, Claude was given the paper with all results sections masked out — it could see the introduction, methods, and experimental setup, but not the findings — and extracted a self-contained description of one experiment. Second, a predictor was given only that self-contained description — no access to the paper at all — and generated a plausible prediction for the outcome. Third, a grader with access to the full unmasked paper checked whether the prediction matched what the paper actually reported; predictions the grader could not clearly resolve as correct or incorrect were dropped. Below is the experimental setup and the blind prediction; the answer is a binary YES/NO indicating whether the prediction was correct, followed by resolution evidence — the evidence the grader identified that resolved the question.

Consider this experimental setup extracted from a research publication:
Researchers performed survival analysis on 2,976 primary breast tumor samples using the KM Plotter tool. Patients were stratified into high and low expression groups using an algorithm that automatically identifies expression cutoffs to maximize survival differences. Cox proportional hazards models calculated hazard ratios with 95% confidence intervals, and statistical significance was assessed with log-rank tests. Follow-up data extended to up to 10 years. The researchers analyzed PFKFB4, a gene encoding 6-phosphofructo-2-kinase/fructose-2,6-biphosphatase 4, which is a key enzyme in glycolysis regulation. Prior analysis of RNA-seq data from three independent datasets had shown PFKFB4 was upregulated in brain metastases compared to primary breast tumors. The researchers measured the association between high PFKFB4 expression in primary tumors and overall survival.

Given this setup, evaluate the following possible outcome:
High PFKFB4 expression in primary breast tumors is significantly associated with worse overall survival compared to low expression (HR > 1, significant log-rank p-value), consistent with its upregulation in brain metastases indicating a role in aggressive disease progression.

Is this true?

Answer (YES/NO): YES